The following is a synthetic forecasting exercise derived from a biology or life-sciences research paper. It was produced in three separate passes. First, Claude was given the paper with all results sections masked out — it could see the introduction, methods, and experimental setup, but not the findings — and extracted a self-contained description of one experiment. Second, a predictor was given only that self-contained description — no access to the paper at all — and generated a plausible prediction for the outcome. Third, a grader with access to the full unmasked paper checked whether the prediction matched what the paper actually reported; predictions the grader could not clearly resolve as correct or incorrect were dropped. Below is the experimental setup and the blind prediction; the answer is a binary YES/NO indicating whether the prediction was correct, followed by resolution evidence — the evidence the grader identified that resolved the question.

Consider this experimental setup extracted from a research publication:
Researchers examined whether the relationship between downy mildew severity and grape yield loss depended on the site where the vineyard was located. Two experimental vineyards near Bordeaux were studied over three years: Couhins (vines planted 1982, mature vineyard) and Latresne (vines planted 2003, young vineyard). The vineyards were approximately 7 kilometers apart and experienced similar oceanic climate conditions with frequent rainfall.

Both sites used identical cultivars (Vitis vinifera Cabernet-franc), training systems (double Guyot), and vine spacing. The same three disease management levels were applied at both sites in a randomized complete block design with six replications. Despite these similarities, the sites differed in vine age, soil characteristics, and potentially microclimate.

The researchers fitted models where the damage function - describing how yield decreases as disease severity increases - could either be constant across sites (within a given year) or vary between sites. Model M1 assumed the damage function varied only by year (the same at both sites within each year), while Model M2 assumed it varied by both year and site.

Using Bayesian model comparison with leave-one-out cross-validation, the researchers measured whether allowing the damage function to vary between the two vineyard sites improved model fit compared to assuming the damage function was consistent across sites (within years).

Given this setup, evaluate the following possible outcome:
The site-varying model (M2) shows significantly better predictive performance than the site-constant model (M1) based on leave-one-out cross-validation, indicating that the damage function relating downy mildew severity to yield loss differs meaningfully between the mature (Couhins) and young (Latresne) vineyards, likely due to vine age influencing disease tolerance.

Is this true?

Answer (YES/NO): NO